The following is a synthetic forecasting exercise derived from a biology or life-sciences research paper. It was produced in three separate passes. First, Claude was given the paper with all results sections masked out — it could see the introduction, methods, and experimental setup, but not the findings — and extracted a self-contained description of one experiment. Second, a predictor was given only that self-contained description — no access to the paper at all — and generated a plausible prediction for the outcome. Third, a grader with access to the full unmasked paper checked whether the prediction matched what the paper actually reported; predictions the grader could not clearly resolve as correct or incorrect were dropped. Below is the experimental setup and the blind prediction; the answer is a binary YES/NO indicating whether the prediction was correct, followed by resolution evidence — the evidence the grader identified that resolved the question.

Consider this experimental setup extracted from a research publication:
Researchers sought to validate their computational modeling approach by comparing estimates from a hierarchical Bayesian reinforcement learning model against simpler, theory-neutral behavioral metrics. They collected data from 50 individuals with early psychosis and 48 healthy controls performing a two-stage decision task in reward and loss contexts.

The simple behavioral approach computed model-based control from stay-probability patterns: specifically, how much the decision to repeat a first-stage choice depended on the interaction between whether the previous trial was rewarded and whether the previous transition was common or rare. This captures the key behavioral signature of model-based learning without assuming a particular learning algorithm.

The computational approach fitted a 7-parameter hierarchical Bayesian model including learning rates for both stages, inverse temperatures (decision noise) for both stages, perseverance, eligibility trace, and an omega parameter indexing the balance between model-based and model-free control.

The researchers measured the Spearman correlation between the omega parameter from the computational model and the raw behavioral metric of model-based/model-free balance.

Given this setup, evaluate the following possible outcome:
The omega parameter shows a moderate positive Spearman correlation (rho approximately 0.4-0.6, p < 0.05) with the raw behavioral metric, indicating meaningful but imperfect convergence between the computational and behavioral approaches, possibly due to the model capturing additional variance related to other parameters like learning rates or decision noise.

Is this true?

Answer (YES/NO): NO